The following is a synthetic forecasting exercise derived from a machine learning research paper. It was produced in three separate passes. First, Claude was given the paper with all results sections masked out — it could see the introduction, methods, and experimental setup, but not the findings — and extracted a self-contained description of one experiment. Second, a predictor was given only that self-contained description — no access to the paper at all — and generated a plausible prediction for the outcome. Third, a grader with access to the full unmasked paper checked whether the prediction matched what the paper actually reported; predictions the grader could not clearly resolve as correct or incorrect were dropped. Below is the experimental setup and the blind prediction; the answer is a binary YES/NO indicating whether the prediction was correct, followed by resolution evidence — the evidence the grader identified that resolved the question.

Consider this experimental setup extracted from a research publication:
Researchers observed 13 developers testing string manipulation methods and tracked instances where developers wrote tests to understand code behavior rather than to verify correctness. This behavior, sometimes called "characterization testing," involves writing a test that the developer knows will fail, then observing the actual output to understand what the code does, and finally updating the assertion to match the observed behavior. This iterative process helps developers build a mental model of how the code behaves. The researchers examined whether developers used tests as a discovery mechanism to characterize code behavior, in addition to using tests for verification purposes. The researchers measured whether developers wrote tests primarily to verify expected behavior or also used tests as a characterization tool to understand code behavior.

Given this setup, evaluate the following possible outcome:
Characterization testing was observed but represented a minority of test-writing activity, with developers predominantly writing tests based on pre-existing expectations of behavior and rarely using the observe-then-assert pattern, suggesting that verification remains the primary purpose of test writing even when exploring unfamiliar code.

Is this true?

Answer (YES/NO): NO